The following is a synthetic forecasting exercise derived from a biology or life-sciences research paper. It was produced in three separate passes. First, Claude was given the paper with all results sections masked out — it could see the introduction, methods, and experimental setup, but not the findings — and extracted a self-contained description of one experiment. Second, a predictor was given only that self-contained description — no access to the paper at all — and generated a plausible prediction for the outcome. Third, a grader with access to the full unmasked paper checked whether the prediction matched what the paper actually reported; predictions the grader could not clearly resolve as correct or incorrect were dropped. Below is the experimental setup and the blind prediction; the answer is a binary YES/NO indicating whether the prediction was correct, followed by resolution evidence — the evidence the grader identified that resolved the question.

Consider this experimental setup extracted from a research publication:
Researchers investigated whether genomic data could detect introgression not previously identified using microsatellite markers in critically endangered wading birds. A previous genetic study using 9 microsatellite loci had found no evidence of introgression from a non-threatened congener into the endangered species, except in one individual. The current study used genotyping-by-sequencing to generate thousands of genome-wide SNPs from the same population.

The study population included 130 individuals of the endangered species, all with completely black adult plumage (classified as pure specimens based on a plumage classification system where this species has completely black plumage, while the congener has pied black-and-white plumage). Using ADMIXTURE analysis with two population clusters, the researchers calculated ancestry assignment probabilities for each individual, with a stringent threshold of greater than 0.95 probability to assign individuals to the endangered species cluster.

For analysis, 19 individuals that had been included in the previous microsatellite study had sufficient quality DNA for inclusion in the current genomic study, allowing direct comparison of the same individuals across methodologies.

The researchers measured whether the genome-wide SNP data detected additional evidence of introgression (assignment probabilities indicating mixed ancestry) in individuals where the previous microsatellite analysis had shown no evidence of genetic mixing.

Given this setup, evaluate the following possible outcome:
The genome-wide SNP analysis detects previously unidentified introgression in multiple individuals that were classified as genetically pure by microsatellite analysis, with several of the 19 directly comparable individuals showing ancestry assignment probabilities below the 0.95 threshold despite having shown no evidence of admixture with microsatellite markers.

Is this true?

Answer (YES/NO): NO